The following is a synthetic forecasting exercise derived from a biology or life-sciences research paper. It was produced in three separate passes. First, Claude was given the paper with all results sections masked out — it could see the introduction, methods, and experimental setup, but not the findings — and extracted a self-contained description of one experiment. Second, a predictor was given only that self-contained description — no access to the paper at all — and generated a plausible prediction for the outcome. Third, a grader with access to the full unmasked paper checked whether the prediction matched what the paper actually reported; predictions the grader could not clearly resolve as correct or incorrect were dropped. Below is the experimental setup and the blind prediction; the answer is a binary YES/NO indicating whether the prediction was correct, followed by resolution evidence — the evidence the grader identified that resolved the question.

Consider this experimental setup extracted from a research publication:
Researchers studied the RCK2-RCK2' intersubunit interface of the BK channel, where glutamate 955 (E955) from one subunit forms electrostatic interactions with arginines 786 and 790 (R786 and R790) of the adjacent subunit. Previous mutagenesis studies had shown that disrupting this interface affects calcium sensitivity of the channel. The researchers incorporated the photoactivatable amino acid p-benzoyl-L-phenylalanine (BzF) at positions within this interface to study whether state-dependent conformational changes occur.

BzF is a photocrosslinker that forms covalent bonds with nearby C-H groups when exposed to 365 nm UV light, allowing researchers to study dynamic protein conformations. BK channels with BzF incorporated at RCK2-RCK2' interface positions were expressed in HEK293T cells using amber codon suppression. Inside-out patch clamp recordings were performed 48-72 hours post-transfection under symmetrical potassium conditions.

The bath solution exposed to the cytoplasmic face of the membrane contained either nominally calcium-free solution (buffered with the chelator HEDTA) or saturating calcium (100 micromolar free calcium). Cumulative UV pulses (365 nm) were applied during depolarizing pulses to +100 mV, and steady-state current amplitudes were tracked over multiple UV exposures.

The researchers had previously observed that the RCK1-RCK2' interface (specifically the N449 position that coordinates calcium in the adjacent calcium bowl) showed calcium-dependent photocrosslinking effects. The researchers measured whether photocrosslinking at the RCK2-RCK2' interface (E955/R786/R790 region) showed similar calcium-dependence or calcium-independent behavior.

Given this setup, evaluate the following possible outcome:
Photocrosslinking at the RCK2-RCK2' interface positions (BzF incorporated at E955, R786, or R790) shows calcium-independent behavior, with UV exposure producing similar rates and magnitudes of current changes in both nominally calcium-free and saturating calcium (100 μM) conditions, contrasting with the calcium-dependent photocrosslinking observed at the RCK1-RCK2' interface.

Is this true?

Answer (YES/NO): NO